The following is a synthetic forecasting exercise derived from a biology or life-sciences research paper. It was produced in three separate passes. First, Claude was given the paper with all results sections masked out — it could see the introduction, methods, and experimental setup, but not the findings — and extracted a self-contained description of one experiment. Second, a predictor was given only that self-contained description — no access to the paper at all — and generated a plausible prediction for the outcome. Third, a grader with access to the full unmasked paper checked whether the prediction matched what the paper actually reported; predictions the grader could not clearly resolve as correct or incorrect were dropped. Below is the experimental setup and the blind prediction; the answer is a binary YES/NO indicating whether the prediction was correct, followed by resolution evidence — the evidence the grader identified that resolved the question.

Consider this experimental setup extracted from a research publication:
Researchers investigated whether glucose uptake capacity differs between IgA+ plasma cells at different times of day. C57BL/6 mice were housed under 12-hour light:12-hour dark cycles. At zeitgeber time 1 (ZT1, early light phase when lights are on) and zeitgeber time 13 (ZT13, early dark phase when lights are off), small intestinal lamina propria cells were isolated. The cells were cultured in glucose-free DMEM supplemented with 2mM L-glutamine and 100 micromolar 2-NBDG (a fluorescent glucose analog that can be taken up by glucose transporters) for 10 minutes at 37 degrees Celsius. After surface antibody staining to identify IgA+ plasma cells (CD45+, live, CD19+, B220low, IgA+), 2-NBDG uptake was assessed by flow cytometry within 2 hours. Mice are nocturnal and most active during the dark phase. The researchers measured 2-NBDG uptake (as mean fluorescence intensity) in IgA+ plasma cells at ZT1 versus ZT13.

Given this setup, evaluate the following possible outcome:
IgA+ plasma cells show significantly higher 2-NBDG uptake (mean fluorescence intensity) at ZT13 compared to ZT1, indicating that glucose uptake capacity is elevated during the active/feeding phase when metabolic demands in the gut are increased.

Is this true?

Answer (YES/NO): NO